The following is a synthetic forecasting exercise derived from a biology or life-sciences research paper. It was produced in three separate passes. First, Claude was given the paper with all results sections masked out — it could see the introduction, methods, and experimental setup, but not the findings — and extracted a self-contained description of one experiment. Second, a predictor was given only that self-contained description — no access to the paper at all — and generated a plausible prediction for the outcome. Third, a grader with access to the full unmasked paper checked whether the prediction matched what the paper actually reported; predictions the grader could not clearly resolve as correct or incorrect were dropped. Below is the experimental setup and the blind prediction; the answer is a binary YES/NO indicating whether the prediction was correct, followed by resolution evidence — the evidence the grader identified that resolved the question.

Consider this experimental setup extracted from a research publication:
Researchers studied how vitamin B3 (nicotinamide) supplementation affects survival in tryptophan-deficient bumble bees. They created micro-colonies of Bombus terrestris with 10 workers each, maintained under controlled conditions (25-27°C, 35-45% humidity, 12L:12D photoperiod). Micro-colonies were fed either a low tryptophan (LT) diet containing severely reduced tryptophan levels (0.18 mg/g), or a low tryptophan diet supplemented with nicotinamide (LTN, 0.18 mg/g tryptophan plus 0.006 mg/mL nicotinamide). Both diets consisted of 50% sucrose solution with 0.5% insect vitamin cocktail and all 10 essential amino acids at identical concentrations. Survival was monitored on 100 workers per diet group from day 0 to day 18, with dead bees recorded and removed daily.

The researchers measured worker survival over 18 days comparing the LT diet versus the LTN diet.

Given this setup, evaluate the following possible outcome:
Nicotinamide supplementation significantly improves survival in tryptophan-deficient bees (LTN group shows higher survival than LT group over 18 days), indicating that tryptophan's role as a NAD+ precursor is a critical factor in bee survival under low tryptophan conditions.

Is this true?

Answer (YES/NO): NO